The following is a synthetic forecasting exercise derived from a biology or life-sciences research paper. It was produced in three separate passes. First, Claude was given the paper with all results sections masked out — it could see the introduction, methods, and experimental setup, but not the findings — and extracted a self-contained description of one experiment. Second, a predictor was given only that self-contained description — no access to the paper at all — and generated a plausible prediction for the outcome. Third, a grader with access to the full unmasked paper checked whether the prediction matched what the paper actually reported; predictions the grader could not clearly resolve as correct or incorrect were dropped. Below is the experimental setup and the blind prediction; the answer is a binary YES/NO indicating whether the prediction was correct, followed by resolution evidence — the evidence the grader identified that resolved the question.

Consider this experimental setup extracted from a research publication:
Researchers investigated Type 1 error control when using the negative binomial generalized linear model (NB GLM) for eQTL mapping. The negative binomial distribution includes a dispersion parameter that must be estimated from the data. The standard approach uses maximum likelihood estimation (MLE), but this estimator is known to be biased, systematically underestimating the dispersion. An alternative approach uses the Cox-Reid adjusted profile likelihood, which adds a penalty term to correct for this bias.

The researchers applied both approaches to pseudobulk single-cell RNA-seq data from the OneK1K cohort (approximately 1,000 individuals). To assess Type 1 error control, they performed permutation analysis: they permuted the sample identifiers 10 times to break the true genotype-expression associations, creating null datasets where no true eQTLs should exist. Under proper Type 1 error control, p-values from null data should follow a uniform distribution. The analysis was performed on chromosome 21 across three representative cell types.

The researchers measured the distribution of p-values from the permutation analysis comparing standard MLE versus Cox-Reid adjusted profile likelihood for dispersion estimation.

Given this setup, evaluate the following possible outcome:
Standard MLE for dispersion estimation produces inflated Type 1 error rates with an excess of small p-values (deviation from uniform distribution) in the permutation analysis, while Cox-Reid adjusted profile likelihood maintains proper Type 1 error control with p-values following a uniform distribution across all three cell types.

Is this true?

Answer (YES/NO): NO